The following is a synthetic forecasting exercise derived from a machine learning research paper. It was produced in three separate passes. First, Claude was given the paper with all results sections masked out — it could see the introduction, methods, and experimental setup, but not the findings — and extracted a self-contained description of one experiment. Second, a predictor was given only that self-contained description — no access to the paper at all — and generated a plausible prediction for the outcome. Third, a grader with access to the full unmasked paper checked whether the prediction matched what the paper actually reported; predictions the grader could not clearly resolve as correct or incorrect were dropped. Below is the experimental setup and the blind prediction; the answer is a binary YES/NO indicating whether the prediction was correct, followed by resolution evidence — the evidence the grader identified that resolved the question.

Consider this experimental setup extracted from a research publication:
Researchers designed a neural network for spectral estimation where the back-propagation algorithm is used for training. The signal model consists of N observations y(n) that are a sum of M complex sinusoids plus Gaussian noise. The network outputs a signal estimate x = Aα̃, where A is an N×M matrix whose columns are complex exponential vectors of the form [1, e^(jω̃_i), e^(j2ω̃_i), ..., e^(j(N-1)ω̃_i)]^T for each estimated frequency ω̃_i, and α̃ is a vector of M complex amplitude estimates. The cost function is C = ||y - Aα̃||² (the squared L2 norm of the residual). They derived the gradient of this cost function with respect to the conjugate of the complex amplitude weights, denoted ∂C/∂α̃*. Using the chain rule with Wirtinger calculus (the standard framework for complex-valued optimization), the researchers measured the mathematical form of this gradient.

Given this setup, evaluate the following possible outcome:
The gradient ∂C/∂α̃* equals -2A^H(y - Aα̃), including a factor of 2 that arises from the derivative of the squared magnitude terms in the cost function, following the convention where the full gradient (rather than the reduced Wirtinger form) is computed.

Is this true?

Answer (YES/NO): NO